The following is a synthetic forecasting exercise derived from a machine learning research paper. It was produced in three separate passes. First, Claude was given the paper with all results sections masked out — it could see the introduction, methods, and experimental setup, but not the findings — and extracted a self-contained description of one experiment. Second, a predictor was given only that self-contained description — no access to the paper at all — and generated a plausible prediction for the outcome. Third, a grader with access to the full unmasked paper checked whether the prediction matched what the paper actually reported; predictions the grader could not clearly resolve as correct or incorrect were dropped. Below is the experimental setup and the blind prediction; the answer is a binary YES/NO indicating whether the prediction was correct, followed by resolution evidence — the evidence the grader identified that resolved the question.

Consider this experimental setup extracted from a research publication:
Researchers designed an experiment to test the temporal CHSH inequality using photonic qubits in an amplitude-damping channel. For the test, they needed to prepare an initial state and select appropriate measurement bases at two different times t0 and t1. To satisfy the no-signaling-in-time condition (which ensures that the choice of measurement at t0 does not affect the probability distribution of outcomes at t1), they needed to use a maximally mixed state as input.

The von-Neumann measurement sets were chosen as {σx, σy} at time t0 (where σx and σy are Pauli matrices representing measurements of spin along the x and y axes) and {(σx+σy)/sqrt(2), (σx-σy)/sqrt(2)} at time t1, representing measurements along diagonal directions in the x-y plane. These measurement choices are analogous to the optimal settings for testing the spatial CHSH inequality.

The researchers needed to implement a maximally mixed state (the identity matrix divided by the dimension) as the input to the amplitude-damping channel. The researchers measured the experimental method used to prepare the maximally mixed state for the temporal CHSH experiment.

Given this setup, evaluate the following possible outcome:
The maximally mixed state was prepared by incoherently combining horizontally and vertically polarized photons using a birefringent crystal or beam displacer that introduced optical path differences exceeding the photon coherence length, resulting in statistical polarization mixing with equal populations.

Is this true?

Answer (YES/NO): NO